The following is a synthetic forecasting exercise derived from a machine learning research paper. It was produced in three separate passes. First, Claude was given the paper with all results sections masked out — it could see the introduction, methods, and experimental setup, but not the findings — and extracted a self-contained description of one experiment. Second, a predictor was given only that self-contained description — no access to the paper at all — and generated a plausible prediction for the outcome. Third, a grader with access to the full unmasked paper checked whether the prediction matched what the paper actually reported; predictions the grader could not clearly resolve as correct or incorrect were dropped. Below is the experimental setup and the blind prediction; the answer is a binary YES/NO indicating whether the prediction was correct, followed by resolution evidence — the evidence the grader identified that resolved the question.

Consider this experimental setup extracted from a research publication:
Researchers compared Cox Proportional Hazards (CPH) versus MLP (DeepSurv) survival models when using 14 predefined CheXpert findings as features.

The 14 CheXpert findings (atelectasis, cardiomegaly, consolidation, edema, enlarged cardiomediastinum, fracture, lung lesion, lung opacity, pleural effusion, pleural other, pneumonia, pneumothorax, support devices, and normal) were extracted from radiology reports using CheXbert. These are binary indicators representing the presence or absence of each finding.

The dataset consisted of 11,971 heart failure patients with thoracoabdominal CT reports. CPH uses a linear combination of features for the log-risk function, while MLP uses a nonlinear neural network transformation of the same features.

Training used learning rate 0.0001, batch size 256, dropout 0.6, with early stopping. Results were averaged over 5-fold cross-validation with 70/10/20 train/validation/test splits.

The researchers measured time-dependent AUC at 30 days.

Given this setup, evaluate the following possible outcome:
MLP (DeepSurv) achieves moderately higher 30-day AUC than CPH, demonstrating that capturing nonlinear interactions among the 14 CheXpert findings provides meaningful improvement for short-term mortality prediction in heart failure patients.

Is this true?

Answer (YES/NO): YES